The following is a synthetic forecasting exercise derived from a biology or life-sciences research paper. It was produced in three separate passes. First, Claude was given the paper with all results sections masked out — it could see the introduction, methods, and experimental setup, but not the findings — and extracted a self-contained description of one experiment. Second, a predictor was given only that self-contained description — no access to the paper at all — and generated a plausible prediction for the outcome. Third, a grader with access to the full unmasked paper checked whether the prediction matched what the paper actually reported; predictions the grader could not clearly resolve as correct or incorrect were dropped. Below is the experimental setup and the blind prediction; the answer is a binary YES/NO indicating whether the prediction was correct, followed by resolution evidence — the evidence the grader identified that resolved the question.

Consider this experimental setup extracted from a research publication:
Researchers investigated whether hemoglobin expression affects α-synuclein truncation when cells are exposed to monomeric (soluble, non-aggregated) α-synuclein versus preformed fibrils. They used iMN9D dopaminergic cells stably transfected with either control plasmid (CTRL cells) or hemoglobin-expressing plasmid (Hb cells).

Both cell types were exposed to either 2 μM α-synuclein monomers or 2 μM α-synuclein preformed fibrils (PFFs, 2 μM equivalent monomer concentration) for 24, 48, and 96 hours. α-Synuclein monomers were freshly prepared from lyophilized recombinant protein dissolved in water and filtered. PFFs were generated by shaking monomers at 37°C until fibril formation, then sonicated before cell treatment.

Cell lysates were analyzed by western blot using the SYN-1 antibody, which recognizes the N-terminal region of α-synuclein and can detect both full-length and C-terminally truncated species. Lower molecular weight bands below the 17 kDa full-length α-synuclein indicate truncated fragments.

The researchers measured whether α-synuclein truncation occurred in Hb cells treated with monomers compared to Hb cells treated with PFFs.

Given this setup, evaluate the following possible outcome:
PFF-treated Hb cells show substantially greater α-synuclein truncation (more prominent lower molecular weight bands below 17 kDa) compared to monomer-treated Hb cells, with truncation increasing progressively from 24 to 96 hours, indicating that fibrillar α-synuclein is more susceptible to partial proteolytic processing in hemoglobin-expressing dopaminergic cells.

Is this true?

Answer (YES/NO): YES